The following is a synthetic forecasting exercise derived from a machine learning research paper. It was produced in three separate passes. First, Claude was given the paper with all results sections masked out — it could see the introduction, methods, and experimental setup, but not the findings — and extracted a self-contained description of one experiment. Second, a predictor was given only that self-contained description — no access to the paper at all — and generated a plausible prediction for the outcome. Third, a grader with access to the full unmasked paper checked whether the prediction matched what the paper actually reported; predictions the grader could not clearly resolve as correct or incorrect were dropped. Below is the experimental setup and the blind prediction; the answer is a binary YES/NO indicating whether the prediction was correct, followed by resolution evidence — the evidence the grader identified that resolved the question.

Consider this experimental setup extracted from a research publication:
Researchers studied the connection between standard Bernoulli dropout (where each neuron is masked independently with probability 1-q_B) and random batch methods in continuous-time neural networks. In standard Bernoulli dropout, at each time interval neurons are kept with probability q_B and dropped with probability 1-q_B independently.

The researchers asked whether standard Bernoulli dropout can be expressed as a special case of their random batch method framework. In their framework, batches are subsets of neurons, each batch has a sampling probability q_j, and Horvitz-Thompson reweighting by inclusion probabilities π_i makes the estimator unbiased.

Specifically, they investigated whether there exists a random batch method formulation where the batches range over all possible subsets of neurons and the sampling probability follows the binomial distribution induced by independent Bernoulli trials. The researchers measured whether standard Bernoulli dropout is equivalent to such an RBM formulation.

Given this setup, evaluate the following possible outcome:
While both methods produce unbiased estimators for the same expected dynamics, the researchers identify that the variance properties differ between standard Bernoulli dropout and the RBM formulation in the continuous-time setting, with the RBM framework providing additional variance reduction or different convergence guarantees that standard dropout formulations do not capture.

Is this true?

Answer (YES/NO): NO